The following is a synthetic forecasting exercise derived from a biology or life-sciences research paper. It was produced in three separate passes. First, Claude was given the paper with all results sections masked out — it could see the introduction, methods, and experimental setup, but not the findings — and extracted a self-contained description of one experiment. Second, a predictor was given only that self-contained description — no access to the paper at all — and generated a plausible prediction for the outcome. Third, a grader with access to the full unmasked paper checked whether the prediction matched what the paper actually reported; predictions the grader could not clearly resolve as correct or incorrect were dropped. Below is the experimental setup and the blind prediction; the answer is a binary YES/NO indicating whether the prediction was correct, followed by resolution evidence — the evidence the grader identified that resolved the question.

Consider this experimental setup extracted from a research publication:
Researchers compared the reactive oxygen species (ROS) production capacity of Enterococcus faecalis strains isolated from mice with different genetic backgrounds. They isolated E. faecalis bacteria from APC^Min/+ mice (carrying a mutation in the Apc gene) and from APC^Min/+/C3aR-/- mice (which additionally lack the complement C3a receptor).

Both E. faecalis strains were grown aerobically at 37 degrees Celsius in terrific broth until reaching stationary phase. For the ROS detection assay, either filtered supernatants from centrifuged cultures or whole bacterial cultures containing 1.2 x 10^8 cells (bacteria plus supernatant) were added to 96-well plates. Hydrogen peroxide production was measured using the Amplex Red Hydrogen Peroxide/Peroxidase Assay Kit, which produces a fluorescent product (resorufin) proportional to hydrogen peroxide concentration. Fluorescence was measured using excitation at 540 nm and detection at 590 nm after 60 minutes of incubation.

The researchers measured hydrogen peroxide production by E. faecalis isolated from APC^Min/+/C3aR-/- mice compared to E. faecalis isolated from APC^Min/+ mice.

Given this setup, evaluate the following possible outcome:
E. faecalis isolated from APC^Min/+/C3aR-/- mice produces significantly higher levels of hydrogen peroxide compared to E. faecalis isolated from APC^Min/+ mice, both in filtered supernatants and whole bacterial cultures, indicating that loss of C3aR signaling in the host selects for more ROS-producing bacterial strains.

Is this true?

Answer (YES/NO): NO